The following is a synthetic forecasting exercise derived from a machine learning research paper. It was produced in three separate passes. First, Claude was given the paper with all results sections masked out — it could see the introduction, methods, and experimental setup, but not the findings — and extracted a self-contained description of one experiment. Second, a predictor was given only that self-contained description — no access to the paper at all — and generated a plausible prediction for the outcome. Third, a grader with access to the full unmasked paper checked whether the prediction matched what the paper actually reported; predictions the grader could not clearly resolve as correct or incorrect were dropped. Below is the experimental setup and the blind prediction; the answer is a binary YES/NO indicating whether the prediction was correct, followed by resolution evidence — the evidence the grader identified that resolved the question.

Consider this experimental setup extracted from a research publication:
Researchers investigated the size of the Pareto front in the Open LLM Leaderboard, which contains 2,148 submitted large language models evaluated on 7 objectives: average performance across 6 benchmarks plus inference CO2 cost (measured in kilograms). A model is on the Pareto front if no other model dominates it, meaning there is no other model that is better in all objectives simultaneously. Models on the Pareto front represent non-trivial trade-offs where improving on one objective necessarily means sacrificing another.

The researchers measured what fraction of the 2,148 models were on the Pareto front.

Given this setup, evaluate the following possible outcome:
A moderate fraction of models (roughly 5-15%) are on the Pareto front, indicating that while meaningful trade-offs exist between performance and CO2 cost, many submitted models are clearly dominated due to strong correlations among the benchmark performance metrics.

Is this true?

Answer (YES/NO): NO